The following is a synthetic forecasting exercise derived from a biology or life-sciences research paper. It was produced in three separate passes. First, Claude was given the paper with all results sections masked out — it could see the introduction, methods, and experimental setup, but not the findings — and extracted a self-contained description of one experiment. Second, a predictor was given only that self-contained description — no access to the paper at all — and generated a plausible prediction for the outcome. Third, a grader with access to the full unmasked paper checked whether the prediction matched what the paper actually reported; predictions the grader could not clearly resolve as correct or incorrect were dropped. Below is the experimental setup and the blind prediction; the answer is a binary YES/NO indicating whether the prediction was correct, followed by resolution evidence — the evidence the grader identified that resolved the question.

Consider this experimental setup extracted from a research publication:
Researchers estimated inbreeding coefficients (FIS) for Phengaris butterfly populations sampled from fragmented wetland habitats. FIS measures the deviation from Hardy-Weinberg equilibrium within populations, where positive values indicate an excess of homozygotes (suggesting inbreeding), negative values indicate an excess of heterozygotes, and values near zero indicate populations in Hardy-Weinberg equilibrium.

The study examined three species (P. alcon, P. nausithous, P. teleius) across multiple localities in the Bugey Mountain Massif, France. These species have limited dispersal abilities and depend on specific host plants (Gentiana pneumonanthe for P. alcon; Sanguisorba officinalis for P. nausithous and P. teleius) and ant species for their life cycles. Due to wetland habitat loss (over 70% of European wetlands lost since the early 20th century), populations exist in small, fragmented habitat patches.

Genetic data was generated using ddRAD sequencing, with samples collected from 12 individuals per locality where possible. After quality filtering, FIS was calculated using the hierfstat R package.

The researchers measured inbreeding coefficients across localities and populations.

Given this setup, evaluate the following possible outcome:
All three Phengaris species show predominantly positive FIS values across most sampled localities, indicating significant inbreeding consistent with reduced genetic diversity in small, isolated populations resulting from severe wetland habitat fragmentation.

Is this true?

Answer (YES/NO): NO